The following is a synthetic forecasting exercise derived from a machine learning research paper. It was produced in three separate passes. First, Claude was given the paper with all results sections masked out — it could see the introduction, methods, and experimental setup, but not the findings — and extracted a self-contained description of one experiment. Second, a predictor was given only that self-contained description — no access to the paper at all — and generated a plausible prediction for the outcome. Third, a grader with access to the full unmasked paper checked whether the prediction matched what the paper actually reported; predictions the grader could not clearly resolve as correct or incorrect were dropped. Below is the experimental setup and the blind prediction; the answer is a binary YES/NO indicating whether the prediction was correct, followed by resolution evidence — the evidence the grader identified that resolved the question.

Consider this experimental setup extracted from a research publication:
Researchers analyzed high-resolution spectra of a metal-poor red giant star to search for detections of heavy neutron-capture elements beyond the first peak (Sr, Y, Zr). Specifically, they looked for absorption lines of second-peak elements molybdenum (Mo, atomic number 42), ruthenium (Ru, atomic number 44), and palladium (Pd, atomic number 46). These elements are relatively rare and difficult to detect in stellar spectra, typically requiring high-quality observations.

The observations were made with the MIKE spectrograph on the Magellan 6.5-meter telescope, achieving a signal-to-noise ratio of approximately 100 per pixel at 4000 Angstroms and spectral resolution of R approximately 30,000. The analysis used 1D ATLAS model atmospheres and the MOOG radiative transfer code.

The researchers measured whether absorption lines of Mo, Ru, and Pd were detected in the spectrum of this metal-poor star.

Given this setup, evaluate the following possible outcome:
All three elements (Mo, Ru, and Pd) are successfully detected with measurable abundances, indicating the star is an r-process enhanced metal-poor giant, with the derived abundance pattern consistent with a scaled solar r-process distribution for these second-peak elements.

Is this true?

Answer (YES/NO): NO